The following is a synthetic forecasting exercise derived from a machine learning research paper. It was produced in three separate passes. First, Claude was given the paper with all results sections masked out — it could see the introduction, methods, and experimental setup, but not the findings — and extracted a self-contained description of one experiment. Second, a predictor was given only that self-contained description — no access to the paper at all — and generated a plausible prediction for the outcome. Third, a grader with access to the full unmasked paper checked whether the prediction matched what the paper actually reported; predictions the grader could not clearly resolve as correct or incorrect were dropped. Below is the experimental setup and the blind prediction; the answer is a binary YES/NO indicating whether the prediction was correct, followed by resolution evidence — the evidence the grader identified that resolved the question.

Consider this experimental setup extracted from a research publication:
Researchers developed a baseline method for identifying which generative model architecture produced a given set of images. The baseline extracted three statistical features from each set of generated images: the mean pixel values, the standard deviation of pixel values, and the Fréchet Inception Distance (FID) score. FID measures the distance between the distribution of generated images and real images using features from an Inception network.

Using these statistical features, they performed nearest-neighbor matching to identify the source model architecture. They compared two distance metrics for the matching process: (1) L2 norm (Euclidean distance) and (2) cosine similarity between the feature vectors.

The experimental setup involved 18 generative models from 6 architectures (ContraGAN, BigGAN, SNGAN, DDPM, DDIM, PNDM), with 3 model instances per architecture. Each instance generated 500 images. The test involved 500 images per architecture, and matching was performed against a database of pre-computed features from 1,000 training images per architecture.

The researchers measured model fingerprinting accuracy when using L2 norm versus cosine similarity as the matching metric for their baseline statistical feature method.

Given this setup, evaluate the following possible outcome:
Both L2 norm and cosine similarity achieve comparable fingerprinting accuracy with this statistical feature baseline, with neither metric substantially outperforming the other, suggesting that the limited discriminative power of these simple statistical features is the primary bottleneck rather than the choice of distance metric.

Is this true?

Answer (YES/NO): NO